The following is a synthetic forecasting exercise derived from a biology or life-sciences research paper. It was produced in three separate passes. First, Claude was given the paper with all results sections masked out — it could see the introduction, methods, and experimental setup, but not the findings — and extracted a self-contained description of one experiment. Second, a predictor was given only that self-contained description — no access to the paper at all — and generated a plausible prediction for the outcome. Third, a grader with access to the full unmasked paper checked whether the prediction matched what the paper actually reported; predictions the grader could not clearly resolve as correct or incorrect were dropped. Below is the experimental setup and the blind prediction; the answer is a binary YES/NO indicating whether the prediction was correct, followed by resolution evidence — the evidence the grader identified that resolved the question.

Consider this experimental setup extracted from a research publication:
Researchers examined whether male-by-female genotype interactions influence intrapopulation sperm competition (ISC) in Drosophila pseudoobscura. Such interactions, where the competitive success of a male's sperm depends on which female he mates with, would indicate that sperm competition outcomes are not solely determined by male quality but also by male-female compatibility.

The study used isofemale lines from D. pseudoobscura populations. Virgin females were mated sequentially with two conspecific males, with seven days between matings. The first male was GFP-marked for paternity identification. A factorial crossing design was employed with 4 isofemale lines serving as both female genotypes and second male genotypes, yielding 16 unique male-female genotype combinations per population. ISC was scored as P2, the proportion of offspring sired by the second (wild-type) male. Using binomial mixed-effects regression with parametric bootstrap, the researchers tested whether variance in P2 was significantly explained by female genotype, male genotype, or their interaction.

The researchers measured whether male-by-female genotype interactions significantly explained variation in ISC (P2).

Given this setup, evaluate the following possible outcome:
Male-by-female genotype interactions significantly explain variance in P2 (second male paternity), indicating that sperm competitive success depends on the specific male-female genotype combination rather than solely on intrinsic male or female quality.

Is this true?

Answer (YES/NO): YES